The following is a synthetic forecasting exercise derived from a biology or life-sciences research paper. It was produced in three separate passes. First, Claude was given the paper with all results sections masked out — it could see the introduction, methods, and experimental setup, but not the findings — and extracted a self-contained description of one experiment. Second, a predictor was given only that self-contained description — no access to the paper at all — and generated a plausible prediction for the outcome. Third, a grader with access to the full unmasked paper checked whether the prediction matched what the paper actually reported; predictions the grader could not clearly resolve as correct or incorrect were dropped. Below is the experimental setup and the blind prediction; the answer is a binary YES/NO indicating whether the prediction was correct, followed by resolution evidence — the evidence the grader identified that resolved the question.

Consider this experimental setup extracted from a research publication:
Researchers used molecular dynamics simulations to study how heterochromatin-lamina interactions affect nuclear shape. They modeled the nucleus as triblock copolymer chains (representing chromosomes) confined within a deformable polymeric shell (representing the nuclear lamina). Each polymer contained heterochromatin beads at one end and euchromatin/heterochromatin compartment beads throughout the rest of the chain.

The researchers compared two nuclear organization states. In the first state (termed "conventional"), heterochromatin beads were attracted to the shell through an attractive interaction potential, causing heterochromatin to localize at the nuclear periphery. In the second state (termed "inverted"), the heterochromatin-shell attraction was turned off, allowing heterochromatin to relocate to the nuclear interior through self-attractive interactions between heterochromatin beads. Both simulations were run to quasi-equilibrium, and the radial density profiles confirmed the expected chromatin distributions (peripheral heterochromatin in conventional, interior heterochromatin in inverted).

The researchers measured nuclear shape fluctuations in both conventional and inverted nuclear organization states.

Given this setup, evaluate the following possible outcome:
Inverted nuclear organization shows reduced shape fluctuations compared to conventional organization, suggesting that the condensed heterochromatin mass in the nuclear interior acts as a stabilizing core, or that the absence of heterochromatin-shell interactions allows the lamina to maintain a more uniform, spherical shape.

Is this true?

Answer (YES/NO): YES